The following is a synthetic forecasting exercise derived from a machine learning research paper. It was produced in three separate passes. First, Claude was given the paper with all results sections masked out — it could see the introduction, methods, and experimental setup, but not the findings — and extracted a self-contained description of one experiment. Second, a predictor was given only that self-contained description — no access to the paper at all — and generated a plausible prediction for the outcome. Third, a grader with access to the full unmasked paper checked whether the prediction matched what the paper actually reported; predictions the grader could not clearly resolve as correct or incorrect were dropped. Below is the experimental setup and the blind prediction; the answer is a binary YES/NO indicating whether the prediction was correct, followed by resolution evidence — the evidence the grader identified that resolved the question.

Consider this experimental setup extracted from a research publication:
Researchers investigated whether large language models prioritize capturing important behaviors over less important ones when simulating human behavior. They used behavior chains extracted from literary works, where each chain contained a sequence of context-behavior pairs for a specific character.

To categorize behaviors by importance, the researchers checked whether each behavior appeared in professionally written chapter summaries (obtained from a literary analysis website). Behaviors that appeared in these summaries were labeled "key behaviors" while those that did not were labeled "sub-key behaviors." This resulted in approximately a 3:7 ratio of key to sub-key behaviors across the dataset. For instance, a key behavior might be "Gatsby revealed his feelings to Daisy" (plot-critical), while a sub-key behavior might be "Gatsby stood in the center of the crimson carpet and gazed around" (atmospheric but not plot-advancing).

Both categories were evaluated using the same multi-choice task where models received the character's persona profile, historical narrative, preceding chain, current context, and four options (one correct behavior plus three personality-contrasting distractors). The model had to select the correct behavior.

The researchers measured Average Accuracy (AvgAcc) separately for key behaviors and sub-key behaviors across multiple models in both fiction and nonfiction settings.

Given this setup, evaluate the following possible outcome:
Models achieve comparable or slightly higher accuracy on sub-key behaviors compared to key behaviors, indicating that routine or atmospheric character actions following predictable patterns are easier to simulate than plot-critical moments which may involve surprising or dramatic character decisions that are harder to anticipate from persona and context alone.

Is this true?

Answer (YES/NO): NO